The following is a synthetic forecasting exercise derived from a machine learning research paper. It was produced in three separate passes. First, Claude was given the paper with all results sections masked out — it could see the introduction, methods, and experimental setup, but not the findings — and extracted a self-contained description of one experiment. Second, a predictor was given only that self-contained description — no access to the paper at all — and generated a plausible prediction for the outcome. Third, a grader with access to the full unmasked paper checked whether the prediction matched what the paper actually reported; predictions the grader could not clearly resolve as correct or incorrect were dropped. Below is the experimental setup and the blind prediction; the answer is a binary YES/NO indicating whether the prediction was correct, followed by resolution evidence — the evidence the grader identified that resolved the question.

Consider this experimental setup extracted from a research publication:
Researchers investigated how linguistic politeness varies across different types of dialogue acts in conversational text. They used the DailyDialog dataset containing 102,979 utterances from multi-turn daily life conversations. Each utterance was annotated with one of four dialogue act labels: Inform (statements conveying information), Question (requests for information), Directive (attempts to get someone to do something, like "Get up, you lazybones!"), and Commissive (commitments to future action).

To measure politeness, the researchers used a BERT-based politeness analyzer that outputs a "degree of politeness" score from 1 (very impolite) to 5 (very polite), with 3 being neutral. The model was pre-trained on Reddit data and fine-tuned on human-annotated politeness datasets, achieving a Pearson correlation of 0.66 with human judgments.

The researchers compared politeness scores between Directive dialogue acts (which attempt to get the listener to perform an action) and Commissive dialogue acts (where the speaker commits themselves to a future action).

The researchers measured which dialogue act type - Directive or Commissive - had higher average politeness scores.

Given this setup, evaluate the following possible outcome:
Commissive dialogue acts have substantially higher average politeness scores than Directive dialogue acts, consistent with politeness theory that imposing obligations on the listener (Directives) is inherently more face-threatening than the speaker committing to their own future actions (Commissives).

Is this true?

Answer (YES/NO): YES